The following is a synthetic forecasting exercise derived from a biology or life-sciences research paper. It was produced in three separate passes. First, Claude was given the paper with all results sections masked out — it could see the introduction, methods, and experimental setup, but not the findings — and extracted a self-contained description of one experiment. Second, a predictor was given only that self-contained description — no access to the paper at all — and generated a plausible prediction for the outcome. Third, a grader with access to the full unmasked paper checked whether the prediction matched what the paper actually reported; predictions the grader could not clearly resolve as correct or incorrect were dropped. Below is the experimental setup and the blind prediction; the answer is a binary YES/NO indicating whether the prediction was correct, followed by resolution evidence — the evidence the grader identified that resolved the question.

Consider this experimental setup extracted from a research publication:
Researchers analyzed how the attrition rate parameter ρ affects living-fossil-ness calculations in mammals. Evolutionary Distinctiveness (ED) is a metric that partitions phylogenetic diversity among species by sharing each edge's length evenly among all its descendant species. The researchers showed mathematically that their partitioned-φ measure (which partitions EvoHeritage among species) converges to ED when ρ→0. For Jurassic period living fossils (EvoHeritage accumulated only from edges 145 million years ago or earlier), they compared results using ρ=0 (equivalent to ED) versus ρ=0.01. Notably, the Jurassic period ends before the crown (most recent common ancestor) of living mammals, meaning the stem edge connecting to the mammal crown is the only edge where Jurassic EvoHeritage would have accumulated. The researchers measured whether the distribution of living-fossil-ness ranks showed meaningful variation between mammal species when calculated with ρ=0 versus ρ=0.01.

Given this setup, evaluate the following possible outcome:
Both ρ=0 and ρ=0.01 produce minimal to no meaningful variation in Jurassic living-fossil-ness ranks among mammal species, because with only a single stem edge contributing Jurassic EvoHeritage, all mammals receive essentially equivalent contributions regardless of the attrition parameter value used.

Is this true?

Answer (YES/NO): NO